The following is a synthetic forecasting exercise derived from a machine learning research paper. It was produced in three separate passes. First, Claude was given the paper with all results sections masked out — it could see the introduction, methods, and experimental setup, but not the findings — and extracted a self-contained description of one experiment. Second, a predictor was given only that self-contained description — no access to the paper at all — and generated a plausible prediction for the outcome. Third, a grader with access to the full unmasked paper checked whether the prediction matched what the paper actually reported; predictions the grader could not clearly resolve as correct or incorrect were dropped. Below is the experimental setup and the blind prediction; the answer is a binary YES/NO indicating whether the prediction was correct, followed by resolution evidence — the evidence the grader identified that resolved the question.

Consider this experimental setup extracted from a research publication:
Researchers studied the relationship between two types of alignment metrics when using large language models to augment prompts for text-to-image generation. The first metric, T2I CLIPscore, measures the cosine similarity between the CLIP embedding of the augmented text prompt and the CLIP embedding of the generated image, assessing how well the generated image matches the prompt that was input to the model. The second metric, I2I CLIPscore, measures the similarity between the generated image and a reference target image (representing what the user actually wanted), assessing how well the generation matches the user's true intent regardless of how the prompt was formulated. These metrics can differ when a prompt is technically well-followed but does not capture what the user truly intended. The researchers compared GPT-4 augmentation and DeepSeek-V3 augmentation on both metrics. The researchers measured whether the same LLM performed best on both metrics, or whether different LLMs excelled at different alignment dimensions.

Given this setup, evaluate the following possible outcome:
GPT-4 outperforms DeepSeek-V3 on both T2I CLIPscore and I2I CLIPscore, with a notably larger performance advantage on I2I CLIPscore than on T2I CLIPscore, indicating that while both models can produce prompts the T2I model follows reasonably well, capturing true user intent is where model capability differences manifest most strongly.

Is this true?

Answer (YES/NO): NO